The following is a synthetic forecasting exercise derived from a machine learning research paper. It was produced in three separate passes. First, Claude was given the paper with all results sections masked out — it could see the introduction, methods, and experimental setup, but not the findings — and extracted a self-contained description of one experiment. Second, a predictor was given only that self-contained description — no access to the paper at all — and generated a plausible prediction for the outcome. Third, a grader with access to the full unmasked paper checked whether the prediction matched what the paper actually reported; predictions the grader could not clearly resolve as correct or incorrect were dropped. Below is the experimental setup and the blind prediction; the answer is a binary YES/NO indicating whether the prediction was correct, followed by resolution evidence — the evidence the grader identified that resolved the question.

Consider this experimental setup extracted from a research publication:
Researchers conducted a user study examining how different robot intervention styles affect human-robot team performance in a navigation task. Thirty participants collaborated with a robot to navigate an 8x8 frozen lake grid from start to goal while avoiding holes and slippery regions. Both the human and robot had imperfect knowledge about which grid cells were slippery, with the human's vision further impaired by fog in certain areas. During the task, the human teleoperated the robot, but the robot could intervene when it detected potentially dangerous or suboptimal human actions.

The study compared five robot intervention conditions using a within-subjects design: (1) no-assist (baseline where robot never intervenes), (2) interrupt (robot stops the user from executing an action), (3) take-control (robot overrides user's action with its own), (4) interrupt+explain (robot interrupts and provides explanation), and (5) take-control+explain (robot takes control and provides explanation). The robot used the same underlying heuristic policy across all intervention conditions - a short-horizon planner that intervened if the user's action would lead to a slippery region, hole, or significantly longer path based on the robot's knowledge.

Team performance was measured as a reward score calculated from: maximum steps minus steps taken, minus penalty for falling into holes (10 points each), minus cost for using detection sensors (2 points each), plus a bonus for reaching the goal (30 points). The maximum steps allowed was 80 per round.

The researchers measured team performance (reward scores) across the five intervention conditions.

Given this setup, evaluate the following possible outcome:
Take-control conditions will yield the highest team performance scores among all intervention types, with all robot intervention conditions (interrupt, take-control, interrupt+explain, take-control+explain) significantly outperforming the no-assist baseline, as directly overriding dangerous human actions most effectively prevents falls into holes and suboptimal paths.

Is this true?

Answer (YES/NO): YES